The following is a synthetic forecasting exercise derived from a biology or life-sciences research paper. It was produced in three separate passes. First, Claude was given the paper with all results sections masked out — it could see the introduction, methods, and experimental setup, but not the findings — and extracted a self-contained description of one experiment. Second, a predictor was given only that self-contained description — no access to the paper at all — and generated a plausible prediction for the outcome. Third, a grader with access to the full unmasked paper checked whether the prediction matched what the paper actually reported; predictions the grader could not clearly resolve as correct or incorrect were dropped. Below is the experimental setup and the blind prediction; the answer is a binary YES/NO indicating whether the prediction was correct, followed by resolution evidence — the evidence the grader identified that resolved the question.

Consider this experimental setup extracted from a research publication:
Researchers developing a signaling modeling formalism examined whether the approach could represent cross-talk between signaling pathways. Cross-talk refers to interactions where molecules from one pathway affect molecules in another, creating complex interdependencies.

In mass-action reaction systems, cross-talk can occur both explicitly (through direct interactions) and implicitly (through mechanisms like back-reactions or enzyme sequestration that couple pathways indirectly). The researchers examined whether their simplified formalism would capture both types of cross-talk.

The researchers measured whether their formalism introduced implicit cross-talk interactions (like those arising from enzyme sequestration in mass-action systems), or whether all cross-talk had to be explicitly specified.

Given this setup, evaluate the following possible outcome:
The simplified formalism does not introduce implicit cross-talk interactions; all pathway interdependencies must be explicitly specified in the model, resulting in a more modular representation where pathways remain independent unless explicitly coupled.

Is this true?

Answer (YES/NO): YES